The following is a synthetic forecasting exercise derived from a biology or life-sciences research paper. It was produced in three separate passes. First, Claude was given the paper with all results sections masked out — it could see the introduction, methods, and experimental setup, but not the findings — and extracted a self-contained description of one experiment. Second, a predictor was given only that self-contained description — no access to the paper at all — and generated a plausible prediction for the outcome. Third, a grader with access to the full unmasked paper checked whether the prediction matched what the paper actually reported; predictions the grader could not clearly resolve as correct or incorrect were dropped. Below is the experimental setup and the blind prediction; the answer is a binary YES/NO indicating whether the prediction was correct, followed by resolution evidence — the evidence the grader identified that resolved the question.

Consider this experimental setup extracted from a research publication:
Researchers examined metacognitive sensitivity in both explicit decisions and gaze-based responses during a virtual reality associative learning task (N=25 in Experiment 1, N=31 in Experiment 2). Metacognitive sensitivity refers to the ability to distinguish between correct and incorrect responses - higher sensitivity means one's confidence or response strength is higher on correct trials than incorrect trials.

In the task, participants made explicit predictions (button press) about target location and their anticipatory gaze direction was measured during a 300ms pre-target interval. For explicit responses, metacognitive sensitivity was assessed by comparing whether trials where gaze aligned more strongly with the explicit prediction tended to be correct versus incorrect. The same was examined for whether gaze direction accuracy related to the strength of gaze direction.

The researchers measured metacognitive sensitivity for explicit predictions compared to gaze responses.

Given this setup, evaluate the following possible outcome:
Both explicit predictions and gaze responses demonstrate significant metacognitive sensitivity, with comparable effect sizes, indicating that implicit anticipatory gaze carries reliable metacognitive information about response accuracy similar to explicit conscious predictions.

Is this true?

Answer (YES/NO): NO